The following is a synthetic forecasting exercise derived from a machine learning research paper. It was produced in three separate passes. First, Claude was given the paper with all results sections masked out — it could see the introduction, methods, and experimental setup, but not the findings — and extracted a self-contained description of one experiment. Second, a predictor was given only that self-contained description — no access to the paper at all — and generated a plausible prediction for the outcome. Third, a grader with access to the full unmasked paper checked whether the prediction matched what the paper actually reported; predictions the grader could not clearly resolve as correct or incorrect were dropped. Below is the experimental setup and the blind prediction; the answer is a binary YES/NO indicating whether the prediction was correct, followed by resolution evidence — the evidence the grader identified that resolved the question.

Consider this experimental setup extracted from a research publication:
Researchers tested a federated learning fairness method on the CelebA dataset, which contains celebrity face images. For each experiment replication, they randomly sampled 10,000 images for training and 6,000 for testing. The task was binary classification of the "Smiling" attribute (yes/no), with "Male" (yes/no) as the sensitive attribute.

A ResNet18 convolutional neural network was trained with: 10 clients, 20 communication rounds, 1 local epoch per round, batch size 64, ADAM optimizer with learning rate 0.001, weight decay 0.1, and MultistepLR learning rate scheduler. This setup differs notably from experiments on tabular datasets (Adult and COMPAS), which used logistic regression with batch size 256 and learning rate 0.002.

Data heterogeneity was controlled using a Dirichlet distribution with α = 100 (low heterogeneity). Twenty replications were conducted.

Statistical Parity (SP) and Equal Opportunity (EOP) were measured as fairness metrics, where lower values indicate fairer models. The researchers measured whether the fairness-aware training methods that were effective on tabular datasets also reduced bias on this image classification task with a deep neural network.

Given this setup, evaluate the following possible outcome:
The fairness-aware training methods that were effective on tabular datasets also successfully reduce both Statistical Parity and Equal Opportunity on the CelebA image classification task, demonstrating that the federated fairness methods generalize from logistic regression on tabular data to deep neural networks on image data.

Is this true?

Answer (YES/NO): NO